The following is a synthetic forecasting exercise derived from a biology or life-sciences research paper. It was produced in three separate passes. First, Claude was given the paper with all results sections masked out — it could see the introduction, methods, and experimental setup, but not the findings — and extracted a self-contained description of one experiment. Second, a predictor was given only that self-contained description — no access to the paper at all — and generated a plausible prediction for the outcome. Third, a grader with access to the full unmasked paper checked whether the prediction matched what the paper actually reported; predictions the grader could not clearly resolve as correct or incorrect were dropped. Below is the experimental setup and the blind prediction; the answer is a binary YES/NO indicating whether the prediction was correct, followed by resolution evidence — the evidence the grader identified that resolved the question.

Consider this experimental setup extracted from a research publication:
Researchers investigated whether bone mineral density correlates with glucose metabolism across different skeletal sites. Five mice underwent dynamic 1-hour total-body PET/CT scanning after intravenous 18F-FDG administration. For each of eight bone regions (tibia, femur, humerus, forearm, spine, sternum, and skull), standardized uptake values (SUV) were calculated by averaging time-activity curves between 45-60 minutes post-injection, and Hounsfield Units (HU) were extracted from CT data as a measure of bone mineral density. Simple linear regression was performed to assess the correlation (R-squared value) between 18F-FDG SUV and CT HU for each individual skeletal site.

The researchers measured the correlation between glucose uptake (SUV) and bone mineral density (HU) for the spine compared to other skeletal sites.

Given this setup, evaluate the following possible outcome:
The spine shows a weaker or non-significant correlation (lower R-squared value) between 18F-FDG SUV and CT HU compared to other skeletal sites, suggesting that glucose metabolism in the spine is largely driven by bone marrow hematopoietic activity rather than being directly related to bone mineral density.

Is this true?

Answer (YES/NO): NO